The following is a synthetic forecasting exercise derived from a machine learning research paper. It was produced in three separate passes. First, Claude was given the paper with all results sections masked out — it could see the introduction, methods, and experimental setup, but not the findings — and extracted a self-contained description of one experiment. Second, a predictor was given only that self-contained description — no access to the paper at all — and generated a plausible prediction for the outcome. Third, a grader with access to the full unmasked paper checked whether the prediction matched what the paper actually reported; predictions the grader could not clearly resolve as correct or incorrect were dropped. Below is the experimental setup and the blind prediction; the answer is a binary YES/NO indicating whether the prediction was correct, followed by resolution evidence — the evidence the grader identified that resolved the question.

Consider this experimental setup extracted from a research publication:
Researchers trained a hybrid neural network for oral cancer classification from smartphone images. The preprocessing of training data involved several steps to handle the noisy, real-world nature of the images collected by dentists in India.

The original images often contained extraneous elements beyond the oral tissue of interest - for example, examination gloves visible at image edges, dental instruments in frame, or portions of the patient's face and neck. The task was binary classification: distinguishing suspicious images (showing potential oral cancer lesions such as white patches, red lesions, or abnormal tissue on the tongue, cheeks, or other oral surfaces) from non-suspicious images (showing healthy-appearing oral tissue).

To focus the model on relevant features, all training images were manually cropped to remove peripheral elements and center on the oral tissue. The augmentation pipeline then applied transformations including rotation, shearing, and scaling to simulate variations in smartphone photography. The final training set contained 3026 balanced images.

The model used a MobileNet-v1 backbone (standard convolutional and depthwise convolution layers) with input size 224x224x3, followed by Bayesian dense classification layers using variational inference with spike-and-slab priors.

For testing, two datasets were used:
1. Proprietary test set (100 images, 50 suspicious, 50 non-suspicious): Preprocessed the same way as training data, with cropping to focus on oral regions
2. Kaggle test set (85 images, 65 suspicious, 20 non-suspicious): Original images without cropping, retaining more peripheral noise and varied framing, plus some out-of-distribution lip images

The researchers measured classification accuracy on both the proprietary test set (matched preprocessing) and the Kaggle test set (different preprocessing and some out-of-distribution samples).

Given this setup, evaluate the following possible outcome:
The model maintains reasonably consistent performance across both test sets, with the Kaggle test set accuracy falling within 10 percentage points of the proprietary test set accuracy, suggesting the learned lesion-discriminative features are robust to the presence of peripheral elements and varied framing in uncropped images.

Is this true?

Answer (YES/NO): YES